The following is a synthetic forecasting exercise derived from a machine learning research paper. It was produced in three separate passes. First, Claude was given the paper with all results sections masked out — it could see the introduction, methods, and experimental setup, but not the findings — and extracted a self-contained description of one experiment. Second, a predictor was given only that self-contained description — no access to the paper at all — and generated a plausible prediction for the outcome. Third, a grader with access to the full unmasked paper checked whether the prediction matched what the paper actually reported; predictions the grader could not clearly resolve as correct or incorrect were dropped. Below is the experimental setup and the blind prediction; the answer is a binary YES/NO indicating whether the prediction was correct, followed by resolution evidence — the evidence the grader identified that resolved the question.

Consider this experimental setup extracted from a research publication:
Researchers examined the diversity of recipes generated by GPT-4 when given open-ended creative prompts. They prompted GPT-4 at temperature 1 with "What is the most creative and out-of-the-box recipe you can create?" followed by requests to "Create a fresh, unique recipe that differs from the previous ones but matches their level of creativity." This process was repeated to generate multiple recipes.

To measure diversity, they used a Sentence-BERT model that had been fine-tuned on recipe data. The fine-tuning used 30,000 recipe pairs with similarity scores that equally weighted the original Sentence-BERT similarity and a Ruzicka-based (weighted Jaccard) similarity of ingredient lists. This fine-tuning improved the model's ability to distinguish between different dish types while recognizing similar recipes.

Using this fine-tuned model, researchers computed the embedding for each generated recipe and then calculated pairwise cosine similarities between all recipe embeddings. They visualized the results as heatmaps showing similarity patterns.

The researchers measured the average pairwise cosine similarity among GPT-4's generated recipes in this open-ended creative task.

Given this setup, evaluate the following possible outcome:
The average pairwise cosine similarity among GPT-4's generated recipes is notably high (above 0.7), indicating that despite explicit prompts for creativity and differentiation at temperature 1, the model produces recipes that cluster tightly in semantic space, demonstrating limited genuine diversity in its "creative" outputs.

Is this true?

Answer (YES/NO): YES